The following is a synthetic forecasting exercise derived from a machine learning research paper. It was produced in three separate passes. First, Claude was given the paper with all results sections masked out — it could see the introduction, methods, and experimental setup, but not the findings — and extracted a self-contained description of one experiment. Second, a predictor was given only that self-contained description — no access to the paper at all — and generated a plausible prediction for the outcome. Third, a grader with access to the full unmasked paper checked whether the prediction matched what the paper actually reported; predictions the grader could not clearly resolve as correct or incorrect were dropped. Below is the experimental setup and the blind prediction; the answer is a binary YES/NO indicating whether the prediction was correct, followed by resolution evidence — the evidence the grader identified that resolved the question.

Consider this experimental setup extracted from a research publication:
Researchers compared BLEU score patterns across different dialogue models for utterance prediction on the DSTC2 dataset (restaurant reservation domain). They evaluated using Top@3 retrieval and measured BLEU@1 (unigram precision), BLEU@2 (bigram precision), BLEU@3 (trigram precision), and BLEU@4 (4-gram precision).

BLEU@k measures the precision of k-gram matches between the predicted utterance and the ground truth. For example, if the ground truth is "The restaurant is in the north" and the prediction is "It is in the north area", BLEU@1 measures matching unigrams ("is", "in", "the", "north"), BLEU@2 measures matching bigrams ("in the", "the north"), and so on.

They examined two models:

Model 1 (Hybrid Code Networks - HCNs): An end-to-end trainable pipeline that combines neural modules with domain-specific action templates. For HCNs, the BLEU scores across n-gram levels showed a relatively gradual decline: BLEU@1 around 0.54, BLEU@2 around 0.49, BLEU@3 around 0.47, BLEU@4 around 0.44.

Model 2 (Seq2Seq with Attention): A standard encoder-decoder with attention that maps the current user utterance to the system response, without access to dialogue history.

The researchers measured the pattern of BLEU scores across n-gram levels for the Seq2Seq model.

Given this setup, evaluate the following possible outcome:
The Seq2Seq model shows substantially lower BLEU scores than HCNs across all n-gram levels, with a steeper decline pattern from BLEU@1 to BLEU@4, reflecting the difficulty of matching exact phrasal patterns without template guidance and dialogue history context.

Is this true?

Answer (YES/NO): NO